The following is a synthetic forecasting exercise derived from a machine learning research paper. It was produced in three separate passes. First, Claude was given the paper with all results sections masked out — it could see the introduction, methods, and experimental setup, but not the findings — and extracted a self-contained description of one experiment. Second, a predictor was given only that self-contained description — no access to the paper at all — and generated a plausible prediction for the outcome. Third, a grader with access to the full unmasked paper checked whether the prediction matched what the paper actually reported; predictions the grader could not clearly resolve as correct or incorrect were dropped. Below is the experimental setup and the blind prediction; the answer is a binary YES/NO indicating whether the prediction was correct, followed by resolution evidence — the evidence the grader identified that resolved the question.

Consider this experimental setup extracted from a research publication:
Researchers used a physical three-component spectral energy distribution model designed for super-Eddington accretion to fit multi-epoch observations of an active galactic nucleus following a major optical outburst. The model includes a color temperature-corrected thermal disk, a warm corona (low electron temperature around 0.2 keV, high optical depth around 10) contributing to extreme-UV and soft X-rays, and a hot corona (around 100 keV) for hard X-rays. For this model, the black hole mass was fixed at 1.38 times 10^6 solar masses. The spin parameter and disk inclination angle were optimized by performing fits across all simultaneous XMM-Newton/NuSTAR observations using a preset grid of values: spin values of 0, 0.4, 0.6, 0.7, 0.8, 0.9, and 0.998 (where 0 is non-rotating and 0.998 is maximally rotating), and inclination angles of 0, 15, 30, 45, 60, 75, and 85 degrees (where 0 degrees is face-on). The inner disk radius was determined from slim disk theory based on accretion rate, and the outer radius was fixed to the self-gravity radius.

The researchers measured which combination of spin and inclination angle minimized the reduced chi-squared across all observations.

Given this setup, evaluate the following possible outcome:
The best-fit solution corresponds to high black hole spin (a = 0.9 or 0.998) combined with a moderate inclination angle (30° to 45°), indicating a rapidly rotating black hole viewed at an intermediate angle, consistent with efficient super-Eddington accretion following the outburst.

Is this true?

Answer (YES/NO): NO